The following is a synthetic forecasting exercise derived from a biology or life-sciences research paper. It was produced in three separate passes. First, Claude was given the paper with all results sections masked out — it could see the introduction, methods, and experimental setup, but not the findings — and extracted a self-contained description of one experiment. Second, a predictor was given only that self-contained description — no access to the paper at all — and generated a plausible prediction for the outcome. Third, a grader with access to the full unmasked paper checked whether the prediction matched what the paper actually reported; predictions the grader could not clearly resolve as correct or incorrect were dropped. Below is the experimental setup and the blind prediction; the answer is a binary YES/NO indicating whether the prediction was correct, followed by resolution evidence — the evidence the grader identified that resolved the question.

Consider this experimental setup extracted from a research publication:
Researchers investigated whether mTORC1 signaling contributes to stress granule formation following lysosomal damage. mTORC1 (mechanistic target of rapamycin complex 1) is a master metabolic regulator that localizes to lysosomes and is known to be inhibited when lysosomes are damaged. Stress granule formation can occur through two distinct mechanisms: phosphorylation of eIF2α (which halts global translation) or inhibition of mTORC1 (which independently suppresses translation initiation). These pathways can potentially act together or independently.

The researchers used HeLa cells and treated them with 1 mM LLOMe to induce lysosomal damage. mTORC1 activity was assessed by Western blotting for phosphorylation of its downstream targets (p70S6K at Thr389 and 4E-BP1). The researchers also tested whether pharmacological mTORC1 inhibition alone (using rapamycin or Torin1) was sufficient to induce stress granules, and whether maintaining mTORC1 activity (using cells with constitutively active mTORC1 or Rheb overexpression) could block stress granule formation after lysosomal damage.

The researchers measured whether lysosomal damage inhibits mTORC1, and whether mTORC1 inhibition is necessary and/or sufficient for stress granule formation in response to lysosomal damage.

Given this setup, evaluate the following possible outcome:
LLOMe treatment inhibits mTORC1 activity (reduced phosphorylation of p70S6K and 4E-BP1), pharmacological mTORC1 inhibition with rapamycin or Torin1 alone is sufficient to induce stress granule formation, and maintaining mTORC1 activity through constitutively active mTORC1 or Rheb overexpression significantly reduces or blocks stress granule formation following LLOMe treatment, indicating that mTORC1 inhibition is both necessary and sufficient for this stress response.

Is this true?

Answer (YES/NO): NO